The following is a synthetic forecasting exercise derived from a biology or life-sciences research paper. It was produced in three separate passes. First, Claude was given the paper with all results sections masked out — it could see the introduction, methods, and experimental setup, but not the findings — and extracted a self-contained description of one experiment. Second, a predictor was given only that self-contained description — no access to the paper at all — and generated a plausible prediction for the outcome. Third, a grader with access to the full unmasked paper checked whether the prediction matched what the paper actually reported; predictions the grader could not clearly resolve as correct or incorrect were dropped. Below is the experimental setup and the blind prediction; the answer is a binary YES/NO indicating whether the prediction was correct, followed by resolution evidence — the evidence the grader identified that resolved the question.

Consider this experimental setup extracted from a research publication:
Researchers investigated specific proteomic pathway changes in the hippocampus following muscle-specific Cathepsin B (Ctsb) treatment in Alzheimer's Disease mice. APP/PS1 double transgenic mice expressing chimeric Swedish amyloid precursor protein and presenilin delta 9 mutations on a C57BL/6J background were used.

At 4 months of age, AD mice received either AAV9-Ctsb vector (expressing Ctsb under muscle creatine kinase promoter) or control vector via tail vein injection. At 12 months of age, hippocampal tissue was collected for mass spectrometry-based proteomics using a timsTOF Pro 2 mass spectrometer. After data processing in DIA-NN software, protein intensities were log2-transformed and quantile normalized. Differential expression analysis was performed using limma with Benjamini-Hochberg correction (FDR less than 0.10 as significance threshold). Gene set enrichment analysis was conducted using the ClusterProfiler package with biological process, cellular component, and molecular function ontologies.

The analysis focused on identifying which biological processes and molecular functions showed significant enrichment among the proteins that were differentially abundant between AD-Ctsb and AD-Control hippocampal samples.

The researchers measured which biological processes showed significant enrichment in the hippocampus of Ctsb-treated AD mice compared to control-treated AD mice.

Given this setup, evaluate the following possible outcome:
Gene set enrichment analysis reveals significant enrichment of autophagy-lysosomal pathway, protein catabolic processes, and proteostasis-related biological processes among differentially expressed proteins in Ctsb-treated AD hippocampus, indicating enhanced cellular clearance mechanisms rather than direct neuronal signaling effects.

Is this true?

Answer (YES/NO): NO